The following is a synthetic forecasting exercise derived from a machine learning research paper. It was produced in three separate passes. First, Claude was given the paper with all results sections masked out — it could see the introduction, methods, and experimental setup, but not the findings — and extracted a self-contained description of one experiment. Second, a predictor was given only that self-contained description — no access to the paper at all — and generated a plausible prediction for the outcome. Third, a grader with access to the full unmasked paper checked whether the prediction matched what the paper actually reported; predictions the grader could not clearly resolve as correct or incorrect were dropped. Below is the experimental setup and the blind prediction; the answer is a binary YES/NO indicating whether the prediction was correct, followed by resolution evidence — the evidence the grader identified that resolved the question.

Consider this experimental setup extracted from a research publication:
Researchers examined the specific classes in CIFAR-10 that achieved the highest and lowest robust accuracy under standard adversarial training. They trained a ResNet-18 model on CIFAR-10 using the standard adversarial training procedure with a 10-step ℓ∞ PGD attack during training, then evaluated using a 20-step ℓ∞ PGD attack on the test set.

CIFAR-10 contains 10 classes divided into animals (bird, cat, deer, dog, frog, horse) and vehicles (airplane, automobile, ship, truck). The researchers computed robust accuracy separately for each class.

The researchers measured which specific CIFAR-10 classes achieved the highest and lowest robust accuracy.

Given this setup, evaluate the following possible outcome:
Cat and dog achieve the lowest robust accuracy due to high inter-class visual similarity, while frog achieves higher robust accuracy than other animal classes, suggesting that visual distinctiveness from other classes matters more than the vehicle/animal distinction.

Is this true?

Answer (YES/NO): NO